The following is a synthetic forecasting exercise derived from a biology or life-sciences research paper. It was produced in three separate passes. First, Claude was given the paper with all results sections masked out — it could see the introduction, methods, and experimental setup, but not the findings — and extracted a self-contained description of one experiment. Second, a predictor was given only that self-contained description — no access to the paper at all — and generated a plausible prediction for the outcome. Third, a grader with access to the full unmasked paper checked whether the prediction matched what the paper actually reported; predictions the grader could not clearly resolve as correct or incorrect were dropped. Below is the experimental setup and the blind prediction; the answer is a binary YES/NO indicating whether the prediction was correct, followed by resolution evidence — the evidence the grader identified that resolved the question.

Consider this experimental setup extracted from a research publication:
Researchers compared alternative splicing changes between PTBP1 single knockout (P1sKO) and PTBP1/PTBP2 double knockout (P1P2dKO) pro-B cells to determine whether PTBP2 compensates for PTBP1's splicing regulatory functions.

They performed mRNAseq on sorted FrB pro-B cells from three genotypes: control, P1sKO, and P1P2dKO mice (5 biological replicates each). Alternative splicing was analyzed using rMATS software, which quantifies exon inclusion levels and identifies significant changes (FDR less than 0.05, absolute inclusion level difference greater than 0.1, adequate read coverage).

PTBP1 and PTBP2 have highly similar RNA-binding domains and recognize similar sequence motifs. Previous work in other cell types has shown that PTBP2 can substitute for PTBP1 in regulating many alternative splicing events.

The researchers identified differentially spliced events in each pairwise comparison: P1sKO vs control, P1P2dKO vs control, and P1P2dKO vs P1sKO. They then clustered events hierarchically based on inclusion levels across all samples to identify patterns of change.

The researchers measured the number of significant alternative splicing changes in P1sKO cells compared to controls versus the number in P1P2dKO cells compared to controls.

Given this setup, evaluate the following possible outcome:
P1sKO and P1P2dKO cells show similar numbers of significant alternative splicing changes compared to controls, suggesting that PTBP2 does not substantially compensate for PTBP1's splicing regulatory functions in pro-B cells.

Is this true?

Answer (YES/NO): NO